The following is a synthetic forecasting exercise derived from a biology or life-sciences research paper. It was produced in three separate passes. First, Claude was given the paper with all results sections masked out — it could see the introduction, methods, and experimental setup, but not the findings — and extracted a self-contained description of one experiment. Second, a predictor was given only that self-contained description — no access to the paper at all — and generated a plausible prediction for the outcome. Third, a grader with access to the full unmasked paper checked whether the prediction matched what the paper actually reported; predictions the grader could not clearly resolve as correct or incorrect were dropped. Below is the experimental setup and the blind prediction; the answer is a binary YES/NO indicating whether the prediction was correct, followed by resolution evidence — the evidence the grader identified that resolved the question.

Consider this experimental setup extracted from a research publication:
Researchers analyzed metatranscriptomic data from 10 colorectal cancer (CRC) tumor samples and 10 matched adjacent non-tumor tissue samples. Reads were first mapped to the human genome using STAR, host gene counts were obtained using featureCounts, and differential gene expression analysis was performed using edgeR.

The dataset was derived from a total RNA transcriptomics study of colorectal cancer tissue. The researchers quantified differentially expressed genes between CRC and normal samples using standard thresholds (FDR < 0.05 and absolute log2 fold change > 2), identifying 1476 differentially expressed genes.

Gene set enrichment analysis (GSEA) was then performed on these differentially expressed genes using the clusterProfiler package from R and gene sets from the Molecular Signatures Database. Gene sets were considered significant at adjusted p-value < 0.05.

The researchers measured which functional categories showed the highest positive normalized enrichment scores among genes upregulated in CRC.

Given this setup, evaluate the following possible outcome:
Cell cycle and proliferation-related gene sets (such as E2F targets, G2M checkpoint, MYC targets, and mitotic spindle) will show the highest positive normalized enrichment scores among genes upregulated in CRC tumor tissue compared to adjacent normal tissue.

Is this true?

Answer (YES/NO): YES